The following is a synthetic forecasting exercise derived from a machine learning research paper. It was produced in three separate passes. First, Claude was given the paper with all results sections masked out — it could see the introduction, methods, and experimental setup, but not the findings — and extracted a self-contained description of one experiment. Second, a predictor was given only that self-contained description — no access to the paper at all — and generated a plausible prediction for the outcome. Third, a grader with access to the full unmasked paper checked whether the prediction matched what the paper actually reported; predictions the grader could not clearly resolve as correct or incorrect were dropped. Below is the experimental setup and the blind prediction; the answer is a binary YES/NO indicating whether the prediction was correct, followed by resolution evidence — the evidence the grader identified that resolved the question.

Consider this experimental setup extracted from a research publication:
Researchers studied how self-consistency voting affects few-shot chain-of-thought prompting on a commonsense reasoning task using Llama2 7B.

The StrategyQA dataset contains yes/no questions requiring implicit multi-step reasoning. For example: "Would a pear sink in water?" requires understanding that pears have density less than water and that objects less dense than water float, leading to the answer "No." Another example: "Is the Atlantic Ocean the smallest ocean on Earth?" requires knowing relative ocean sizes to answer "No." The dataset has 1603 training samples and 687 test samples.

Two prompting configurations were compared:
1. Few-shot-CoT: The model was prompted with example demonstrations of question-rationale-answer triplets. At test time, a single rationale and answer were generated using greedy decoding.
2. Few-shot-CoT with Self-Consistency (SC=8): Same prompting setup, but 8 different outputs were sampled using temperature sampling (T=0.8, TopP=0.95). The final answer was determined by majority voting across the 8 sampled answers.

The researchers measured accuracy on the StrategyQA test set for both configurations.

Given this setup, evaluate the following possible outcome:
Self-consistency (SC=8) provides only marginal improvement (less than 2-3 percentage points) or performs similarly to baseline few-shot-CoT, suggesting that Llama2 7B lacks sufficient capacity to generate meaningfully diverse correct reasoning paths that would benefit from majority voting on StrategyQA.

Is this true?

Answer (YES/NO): YES